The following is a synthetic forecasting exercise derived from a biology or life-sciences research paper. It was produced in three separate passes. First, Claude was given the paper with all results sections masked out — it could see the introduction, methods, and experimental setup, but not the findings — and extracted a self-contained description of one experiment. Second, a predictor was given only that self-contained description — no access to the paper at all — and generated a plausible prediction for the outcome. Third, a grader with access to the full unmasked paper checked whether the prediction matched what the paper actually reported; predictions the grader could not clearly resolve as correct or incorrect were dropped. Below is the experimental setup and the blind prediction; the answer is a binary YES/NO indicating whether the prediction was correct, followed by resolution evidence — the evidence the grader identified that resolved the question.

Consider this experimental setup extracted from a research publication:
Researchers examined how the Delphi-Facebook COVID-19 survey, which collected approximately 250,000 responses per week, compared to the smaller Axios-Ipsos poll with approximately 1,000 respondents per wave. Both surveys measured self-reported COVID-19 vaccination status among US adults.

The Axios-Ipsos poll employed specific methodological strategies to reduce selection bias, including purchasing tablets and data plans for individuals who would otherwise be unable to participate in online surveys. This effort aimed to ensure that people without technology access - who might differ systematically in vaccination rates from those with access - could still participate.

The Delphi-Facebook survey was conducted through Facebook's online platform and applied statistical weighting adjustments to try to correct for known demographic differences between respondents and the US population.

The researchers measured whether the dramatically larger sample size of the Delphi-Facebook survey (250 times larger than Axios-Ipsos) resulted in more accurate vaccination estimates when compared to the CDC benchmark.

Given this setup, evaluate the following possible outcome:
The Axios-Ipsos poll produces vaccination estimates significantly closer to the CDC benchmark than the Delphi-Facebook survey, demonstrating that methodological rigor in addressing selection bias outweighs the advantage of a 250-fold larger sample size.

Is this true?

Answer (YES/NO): YES